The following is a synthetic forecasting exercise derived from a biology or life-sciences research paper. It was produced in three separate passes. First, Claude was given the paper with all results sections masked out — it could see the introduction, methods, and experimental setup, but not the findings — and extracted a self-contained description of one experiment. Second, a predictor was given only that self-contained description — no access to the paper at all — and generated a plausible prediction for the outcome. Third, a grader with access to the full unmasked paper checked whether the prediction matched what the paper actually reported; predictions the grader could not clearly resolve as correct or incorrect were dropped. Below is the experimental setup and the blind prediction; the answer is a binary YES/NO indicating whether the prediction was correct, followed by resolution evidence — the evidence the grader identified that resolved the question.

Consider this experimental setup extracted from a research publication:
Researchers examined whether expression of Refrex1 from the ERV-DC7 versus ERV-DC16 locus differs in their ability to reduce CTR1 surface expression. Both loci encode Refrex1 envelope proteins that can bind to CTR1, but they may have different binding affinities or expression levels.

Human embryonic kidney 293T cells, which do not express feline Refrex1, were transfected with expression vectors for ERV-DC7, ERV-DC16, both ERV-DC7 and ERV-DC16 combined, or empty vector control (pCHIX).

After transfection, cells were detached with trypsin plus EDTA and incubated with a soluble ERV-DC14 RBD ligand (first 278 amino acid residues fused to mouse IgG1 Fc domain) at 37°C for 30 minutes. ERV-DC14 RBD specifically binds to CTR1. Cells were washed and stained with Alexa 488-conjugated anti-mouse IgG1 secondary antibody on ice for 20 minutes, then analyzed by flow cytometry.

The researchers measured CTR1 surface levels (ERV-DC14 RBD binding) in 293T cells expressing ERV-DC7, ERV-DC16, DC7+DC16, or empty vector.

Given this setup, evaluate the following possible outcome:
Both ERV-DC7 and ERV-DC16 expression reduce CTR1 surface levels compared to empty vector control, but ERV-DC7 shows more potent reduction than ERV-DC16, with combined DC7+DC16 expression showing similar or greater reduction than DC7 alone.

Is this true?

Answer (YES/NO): NO